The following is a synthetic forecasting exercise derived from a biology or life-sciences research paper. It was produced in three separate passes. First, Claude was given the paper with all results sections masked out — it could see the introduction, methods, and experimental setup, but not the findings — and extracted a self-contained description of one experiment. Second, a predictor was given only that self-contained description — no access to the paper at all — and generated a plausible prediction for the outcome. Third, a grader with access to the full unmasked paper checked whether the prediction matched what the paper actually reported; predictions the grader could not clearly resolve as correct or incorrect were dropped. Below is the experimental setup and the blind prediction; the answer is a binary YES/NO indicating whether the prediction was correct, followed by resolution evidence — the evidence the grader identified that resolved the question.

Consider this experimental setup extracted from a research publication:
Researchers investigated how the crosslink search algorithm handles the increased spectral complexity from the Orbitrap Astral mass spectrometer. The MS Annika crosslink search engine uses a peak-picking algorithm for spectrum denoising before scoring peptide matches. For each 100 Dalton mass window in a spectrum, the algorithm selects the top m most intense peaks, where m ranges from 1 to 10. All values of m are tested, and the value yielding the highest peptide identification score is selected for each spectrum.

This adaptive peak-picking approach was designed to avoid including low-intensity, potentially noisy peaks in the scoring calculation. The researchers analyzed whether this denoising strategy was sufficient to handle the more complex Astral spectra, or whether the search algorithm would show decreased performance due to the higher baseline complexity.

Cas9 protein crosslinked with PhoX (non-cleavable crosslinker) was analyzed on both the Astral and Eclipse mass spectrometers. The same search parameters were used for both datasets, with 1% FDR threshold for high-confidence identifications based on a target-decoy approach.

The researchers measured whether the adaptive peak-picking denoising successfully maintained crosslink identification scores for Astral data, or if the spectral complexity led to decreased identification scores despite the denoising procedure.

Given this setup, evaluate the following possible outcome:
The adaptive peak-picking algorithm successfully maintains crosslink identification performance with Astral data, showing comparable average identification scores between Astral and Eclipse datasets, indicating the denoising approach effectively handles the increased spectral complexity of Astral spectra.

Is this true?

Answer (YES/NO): YES